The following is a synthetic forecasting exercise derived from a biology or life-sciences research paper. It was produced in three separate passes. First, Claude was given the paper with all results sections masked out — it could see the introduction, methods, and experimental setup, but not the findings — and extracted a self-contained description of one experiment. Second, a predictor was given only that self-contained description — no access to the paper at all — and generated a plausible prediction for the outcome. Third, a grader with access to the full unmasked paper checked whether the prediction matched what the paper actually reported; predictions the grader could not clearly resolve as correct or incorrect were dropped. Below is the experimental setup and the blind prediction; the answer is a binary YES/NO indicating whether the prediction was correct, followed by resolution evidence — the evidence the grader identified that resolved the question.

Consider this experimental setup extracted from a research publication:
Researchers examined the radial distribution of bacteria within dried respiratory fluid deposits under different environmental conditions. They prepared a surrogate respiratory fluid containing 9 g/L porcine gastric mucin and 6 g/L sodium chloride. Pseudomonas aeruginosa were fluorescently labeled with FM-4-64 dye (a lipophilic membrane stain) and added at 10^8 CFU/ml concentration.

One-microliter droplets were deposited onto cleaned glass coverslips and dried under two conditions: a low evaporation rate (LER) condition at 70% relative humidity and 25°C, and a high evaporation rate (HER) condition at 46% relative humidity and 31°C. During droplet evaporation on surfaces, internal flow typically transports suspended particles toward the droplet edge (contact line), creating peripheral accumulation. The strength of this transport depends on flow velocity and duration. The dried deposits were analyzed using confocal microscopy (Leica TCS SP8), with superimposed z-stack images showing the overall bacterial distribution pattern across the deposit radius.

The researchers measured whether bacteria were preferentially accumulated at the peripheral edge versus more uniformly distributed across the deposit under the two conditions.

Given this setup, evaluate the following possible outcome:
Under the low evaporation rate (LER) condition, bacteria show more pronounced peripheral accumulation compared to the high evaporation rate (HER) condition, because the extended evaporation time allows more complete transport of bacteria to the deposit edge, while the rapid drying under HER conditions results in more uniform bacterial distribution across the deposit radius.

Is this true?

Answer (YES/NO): NO